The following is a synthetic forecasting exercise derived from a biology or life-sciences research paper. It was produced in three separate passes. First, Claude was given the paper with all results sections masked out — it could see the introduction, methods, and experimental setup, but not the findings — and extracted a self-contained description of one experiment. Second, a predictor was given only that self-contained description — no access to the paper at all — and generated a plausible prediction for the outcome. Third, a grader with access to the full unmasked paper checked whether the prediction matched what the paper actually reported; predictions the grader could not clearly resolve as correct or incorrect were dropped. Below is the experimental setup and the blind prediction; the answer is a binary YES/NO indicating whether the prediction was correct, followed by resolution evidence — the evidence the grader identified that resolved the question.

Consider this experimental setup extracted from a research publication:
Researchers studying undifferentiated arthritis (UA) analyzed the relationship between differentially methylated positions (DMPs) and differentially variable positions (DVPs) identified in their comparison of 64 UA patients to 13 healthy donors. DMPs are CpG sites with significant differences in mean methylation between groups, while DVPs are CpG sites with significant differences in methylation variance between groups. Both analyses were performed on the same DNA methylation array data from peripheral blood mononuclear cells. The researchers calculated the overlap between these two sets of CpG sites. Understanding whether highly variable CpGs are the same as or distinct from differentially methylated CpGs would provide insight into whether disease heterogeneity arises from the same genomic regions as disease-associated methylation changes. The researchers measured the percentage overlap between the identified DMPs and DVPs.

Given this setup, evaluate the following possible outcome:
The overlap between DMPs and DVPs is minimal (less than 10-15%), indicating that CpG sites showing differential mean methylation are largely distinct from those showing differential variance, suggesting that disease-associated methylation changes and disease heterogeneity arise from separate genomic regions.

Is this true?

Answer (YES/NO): YES